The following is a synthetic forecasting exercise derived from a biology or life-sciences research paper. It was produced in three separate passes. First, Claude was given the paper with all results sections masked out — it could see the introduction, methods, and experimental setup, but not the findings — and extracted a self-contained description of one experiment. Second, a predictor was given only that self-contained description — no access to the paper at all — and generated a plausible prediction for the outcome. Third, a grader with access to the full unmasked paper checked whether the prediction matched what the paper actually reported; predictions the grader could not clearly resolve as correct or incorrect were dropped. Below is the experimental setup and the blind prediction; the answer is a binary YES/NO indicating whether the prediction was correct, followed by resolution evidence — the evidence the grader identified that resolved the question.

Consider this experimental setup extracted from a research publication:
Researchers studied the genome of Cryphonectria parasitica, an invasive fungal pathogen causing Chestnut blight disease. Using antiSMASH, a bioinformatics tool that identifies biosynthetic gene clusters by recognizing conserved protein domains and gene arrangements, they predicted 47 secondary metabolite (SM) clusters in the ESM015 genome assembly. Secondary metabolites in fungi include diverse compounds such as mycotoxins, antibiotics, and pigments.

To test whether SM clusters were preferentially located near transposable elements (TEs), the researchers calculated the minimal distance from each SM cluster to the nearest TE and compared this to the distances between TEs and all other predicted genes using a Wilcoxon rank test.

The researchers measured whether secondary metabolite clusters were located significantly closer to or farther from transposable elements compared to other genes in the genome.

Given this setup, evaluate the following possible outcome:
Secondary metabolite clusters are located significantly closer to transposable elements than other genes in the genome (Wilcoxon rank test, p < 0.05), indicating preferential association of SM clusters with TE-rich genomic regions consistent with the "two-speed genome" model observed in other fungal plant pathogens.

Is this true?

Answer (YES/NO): YES